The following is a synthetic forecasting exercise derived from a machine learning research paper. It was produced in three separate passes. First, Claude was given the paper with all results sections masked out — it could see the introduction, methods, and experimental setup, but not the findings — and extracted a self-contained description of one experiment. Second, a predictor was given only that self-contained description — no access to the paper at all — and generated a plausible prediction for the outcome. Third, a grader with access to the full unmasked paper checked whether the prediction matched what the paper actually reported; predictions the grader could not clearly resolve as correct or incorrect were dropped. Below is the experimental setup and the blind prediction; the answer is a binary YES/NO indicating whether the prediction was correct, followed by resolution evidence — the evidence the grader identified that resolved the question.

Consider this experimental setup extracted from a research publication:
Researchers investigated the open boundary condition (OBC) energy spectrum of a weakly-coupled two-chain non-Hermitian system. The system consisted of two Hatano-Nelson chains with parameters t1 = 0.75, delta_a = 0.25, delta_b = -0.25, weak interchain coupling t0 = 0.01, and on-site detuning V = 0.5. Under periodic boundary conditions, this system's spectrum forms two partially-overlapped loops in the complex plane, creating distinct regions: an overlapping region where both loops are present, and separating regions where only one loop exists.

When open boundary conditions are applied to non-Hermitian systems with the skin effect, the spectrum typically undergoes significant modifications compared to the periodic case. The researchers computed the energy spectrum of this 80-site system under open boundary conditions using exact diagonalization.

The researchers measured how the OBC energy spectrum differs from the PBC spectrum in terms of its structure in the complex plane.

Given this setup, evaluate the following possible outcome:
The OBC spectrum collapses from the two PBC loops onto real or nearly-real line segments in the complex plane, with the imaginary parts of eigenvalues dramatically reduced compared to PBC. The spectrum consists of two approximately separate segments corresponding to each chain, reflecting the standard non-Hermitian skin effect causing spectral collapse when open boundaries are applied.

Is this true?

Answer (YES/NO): NO